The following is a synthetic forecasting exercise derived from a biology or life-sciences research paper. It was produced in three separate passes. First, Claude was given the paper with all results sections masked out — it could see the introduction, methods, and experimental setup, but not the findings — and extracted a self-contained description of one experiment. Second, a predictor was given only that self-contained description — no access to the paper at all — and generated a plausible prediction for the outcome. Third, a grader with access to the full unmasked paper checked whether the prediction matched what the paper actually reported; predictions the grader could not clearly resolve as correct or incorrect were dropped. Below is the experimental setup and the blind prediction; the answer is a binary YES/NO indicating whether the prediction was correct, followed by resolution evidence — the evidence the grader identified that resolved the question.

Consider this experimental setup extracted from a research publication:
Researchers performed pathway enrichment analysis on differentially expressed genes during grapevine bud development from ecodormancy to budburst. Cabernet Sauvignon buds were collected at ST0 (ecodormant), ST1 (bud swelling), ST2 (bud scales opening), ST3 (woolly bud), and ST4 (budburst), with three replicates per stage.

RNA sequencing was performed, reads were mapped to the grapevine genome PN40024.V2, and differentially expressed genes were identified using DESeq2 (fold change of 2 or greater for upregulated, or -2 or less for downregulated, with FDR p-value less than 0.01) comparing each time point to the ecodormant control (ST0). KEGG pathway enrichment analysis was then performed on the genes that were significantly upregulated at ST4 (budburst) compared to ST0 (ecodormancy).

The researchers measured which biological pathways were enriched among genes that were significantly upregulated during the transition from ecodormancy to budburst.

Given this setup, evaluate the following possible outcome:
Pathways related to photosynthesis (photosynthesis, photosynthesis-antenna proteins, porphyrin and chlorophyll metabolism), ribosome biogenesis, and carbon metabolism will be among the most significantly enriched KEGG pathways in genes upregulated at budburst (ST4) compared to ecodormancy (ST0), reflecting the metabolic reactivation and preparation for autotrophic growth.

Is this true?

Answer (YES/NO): NO